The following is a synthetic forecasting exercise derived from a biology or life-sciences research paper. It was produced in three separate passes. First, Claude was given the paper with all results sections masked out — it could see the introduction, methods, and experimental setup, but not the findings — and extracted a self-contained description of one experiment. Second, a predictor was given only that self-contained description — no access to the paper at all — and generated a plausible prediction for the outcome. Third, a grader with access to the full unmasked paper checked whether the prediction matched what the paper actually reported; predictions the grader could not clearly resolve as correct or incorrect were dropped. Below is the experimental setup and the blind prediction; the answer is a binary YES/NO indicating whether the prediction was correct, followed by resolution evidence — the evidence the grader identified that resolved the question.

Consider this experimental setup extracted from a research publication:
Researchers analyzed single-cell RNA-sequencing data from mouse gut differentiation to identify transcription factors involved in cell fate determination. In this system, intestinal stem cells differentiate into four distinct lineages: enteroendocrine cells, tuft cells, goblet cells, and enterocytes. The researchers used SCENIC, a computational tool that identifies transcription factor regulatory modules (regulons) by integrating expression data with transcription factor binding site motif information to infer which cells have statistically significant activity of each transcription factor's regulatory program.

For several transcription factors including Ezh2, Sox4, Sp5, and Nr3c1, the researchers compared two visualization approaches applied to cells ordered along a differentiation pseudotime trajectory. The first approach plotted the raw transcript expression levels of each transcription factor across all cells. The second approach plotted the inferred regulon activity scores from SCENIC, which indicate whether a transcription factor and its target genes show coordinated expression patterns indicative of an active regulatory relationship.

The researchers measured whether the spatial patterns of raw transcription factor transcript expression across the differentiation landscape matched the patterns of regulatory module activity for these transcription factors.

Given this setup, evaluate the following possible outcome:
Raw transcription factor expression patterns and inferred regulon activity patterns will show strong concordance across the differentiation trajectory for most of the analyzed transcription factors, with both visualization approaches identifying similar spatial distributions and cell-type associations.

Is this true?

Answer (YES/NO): NO